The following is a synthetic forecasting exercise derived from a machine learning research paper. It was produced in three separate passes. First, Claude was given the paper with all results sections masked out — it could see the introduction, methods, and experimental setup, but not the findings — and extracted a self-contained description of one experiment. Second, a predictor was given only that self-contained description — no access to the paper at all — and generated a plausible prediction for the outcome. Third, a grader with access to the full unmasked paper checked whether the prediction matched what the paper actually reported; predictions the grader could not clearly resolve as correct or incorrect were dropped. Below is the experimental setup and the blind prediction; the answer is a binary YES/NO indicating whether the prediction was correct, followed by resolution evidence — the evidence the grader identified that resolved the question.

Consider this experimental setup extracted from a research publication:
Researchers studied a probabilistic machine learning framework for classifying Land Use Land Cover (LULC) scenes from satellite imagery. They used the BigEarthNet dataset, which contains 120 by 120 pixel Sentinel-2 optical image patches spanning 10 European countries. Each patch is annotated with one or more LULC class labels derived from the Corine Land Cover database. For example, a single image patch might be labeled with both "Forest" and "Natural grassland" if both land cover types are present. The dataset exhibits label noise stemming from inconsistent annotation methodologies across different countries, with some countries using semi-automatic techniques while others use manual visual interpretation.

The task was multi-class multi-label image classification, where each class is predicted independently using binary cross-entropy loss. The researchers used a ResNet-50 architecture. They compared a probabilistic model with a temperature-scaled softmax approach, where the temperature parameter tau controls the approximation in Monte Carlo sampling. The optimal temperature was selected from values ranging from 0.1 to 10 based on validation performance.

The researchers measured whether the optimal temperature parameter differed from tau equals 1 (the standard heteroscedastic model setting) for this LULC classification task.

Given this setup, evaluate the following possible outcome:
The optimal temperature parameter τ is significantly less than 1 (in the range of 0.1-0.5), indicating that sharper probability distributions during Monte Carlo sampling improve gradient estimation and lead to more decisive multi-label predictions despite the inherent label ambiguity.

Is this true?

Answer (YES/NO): NO